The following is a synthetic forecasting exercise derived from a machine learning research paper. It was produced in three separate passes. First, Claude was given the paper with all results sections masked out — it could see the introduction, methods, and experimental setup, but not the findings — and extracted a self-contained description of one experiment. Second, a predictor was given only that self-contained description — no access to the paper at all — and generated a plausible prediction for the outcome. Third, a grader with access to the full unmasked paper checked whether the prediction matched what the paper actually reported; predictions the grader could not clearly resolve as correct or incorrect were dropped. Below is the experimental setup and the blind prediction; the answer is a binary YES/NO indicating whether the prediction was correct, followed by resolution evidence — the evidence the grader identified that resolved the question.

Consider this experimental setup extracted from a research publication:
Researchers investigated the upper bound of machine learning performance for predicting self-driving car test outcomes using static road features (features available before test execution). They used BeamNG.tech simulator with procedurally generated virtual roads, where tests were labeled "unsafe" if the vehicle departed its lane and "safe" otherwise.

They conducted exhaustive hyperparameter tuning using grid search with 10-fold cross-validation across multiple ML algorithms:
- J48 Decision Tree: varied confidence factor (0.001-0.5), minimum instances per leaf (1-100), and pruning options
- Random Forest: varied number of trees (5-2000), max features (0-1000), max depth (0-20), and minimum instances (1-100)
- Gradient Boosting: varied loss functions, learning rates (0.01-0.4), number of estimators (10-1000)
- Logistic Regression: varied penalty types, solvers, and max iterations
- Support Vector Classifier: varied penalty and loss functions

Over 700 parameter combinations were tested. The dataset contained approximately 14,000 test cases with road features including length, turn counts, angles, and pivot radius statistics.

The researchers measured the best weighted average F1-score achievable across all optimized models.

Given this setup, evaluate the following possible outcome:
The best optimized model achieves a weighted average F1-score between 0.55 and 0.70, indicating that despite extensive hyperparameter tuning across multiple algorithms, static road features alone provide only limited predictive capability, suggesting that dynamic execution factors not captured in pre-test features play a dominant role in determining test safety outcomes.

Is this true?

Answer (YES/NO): YES